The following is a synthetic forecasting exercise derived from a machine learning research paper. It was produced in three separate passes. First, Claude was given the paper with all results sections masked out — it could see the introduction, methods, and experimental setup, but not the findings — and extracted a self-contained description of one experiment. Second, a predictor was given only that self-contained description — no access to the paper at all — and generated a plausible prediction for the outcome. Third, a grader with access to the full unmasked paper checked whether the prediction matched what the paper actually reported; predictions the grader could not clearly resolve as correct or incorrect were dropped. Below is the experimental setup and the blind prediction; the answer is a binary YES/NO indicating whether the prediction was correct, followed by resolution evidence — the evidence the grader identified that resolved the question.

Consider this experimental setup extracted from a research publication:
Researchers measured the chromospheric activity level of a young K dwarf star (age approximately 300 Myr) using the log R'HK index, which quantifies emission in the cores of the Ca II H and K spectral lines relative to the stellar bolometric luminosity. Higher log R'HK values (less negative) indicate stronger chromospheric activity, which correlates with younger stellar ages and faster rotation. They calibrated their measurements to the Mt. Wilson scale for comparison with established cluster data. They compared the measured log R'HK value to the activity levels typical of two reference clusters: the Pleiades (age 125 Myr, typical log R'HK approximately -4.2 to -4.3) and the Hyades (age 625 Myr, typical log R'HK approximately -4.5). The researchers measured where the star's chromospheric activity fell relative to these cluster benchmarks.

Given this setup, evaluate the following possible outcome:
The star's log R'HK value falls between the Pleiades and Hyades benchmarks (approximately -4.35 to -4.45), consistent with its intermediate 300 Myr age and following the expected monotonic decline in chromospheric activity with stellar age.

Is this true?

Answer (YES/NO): YES